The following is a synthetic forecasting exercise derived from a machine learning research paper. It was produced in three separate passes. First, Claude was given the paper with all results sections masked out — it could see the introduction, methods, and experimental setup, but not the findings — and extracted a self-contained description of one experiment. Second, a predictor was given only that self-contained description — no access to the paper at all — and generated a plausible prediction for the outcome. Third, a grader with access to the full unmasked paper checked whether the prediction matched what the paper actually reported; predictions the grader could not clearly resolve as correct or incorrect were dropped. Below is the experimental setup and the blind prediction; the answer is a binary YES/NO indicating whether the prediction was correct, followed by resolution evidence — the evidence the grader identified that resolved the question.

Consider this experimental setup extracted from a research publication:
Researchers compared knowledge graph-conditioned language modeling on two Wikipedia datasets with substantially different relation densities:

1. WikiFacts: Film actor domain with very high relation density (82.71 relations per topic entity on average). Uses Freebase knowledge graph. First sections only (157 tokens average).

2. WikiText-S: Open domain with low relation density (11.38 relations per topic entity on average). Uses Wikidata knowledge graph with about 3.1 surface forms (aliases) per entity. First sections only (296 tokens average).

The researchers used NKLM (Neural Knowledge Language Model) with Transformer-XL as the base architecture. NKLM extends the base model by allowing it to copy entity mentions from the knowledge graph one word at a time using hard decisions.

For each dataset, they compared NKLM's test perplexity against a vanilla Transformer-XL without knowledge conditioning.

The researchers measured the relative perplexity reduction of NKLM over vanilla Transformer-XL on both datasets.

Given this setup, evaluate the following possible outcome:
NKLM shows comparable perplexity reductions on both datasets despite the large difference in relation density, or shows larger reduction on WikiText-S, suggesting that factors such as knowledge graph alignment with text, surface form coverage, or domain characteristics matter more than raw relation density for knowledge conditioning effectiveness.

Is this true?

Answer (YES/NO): NO